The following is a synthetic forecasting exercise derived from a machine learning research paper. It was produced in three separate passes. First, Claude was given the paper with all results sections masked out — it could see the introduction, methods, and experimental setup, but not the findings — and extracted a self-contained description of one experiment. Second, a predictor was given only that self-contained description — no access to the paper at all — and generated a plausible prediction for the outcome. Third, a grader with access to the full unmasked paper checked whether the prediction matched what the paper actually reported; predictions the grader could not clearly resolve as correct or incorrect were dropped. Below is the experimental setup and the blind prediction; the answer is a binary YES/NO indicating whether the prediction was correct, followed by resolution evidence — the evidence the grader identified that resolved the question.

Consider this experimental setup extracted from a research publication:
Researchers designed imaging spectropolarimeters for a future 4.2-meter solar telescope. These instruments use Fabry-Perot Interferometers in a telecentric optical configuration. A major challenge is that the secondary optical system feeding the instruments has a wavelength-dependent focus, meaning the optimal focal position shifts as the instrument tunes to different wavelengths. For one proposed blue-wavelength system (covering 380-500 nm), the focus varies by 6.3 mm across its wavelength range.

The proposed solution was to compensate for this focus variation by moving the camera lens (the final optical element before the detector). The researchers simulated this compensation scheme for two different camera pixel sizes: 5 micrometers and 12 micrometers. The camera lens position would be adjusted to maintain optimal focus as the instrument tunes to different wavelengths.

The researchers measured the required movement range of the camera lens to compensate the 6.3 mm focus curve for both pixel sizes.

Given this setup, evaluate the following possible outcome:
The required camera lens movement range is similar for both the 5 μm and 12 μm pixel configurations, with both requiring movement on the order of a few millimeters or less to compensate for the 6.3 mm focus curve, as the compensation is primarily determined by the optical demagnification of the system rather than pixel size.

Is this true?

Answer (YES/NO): NO